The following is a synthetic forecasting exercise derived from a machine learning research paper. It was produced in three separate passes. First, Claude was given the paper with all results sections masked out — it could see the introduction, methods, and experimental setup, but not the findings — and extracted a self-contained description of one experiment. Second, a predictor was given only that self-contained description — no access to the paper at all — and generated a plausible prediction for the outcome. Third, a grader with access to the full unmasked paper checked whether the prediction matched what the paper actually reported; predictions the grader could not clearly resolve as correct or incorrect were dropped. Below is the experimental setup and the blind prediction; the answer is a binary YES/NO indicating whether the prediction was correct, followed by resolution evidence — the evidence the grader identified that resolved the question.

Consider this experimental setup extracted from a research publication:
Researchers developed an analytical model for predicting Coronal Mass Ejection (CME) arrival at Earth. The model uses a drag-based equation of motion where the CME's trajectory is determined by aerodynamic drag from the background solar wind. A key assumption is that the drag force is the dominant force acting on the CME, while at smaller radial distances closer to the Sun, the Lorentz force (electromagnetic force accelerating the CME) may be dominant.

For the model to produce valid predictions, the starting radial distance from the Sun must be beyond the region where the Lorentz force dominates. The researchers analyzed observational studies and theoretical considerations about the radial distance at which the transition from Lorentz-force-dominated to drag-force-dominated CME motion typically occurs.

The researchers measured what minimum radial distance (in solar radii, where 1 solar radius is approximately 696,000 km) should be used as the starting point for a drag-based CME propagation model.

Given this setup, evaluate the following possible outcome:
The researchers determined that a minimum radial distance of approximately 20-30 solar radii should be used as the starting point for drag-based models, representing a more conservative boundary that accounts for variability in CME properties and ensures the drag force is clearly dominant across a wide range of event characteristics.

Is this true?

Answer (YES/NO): NO